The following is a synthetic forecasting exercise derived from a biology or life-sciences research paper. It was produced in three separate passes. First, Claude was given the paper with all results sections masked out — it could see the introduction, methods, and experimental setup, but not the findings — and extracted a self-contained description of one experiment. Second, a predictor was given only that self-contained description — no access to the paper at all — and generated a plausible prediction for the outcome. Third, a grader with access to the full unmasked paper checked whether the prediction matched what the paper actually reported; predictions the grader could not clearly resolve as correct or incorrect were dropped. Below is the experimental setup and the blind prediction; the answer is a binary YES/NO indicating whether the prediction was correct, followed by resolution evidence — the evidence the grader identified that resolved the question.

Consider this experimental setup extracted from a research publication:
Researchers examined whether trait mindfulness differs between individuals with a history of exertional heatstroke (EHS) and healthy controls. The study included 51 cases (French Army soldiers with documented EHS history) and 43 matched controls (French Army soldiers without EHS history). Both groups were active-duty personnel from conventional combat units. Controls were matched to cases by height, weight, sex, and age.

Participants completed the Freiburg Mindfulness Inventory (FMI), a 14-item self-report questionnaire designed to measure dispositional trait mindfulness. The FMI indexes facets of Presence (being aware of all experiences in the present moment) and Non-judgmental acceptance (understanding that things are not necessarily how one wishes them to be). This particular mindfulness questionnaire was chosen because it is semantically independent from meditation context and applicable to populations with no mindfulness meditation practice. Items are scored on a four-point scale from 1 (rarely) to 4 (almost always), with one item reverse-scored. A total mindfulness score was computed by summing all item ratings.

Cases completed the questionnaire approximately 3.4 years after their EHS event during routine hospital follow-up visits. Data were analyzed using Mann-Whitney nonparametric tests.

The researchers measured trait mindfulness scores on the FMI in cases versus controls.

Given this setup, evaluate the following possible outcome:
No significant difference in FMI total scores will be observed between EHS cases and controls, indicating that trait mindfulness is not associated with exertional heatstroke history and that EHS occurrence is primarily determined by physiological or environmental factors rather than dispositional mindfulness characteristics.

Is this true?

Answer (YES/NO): NO